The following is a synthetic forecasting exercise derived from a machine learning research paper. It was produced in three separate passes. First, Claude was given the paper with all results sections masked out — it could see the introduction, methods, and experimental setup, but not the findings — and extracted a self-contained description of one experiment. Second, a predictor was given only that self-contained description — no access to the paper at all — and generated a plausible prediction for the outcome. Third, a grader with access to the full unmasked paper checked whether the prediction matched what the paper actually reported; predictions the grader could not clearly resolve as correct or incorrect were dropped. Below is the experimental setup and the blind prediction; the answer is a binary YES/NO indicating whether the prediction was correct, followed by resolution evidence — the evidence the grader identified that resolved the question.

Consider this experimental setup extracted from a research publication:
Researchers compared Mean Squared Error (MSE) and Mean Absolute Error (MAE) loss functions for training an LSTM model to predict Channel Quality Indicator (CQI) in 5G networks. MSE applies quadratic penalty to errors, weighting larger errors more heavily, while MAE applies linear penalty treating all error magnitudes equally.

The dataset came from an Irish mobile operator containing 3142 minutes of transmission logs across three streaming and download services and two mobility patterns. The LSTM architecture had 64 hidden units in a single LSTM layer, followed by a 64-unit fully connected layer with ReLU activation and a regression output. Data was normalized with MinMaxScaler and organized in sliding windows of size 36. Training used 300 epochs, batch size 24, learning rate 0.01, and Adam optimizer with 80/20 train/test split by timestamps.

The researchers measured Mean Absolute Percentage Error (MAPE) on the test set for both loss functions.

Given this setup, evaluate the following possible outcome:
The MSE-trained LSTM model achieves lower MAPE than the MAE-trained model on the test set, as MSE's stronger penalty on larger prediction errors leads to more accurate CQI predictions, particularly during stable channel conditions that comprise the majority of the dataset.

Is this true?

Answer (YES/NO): NO